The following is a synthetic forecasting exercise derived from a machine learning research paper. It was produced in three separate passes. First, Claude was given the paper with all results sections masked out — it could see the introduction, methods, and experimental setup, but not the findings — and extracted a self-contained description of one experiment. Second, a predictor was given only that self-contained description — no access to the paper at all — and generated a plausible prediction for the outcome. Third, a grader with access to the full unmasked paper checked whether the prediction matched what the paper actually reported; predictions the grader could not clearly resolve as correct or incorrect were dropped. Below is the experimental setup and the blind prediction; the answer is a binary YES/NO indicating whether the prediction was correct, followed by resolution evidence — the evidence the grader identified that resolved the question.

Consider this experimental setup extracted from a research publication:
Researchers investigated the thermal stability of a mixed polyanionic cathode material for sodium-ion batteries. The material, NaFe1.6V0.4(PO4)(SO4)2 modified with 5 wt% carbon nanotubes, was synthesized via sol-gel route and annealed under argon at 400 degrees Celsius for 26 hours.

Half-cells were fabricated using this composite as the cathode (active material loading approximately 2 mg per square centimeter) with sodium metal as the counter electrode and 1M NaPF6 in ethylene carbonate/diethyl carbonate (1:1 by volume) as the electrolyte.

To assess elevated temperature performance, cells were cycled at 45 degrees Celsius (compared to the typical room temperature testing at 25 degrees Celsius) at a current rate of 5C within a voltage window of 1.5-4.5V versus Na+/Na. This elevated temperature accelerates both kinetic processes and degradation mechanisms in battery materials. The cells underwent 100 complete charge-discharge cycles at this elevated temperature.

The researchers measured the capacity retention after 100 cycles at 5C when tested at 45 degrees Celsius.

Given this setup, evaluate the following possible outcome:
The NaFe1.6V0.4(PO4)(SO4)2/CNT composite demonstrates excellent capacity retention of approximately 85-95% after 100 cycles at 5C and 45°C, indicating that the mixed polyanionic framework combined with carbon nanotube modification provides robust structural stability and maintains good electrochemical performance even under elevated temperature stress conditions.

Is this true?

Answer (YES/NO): NO